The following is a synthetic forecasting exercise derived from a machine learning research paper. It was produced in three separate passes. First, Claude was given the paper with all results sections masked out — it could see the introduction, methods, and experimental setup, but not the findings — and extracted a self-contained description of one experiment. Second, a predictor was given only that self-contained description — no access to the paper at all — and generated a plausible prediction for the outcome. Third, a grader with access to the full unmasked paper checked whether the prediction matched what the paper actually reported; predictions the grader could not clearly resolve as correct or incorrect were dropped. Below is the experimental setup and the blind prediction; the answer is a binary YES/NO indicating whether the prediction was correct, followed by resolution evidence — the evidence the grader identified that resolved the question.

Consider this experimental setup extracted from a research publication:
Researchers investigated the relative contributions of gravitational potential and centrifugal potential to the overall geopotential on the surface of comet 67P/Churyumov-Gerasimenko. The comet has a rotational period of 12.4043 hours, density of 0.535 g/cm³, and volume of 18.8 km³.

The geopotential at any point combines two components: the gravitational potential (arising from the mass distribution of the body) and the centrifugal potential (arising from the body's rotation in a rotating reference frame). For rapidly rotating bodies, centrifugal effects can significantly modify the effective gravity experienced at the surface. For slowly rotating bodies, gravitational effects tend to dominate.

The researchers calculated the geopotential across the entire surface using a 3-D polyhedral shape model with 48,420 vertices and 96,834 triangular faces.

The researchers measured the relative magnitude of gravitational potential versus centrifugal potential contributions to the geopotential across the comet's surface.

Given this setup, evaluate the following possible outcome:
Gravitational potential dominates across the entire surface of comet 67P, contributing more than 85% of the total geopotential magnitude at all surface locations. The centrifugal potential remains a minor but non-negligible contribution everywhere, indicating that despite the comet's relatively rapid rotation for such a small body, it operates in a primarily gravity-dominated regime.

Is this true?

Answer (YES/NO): NO